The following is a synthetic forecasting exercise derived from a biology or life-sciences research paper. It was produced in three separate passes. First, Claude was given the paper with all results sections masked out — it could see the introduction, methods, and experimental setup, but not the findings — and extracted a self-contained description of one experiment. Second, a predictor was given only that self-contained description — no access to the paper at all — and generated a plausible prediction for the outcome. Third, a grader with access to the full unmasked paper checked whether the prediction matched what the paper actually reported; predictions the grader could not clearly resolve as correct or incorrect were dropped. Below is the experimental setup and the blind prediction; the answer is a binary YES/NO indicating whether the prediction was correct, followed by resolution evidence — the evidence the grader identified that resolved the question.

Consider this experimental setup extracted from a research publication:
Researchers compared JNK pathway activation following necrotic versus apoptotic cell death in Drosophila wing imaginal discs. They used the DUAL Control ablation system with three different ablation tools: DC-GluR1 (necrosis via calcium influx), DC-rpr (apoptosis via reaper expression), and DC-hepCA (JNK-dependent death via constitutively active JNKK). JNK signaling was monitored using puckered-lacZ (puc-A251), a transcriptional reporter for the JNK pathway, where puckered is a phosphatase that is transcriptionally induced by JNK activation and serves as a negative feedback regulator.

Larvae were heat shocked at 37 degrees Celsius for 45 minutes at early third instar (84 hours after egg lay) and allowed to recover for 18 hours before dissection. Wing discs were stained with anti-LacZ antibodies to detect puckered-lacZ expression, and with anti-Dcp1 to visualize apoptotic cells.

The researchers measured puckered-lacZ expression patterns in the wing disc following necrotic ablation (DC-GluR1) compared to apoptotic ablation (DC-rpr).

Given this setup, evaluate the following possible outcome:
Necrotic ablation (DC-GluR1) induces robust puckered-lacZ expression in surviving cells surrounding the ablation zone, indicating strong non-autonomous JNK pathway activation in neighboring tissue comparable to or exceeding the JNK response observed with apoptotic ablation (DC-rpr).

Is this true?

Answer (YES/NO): NO